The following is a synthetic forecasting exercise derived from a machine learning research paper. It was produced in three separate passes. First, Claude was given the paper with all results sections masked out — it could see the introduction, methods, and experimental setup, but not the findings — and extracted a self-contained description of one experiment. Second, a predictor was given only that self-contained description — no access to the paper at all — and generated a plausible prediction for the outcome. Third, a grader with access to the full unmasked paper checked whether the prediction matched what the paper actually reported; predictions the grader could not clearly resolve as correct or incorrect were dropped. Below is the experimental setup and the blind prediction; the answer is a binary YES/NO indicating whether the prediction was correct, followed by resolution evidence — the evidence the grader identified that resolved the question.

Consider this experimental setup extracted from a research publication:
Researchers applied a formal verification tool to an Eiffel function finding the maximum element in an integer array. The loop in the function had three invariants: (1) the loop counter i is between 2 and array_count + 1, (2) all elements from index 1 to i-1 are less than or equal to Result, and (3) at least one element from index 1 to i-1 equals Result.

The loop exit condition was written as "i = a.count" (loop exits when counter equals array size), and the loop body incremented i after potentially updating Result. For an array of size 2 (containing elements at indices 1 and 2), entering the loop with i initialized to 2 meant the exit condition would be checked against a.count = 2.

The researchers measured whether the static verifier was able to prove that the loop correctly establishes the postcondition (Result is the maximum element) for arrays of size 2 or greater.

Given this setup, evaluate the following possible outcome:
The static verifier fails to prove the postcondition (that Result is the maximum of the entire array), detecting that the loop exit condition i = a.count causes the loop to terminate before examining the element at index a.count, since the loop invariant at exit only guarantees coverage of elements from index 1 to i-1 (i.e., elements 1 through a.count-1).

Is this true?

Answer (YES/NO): YES